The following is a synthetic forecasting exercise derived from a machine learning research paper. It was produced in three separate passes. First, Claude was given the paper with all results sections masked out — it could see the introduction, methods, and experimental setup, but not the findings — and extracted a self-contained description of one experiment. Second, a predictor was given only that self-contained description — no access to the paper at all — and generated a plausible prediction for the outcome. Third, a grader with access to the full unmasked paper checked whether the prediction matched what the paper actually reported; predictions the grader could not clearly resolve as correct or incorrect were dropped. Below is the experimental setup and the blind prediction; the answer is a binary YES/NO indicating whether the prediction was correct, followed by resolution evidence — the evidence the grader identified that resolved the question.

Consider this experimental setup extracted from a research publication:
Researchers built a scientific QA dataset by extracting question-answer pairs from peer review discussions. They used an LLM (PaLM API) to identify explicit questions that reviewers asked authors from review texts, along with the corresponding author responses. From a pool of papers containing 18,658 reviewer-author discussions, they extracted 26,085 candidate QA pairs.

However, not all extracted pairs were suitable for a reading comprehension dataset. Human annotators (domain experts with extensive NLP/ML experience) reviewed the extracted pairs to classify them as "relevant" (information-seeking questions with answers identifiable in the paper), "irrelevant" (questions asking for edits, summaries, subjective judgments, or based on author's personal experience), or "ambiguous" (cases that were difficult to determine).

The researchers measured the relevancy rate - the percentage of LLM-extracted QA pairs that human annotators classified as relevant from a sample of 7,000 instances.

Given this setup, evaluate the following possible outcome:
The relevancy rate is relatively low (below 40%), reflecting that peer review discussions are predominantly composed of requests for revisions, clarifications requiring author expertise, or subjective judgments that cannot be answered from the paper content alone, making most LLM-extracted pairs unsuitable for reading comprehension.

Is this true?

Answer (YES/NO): NO